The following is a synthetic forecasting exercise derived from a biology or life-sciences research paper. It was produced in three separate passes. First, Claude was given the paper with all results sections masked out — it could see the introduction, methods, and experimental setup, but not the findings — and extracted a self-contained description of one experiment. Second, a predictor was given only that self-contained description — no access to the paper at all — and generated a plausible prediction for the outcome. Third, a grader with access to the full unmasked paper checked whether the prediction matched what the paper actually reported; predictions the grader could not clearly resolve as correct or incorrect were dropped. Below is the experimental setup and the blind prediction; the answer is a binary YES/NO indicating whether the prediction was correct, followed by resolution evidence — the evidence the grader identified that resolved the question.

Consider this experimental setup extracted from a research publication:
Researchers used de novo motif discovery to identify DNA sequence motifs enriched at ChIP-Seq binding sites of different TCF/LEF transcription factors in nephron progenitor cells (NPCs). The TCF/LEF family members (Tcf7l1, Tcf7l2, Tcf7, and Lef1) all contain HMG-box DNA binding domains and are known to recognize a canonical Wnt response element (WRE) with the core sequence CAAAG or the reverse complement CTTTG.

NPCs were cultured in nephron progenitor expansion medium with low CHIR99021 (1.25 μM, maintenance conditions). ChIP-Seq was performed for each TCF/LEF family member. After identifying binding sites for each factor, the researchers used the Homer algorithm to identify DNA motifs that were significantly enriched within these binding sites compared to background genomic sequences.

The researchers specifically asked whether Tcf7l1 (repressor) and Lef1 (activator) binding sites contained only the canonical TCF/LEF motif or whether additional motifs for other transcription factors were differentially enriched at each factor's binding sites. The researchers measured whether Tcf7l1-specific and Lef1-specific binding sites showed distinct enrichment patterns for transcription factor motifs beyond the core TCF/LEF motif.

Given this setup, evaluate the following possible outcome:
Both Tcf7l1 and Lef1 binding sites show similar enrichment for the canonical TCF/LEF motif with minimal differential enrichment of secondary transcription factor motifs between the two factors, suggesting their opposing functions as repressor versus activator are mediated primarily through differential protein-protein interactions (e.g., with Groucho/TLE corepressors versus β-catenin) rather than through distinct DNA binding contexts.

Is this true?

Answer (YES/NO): NO